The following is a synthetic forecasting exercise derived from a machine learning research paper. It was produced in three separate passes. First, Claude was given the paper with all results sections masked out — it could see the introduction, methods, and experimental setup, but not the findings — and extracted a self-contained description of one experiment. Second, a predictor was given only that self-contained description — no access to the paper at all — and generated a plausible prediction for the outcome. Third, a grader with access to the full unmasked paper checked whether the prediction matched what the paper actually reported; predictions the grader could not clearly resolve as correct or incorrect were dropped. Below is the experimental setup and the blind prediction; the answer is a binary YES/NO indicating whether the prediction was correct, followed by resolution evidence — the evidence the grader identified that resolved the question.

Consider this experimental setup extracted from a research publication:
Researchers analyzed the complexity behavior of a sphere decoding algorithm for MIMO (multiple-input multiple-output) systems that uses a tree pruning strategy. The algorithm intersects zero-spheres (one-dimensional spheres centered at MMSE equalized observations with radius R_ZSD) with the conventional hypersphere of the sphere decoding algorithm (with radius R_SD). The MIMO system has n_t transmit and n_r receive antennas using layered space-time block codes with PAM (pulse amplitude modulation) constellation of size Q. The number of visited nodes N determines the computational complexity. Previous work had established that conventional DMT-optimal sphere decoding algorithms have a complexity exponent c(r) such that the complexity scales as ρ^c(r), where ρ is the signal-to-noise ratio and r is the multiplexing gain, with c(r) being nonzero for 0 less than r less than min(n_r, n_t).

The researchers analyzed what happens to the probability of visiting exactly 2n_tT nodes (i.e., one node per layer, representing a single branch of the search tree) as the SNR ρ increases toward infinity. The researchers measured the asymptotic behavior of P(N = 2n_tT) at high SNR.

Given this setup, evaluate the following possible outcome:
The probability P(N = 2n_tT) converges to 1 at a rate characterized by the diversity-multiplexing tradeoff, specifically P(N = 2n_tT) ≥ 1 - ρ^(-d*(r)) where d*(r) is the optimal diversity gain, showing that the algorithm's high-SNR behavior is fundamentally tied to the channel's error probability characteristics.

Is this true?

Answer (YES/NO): NO